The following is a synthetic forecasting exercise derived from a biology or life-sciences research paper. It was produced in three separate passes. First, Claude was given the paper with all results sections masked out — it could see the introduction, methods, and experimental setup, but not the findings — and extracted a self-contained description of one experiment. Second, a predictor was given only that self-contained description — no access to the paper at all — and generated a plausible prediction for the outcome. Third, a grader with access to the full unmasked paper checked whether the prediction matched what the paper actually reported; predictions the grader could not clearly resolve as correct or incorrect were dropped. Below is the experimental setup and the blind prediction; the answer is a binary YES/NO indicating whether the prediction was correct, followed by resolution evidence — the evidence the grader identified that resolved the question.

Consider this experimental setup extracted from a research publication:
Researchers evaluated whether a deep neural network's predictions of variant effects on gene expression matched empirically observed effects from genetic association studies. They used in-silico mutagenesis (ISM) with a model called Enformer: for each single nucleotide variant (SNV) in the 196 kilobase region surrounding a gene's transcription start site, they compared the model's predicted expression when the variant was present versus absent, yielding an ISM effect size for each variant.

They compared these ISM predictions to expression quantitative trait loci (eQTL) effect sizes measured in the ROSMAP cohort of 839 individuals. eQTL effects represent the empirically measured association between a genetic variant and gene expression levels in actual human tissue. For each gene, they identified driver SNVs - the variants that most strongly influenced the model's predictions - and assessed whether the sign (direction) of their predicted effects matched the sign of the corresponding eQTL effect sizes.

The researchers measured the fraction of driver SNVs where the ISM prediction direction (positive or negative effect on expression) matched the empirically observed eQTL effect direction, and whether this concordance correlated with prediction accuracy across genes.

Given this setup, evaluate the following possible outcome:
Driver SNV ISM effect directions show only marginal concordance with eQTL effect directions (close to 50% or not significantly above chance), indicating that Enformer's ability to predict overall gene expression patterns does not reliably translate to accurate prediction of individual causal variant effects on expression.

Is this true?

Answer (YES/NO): NO